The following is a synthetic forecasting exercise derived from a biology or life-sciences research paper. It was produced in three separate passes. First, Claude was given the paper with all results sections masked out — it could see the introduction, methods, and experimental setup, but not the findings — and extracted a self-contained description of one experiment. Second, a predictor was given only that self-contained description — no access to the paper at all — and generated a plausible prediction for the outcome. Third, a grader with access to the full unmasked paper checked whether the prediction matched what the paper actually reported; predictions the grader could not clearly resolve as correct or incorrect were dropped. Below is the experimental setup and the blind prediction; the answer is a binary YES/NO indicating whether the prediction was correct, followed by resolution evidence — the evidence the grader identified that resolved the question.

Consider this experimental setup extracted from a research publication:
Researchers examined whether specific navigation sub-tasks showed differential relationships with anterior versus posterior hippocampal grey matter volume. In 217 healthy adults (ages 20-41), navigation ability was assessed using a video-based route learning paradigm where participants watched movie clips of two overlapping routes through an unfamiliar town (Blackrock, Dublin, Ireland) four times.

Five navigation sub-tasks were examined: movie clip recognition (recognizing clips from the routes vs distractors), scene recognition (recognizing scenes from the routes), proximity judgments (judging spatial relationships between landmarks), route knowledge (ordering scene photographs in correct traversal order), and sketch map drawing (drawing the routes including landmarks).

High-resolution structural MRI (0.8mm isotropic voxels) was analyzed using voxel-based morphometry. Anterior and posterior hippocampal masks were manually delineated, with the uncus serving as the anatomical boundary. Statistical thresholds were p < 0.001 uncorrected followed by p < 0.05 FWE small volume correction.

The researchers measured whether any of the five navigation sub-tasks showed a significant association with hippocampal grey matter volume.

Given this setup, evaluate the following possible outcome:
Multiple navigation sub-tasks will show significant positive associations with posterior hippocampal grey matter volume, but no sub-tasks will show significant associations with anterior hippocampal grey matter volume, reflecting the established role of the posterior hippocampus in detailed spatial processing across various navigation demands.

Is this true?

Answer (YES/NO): NO